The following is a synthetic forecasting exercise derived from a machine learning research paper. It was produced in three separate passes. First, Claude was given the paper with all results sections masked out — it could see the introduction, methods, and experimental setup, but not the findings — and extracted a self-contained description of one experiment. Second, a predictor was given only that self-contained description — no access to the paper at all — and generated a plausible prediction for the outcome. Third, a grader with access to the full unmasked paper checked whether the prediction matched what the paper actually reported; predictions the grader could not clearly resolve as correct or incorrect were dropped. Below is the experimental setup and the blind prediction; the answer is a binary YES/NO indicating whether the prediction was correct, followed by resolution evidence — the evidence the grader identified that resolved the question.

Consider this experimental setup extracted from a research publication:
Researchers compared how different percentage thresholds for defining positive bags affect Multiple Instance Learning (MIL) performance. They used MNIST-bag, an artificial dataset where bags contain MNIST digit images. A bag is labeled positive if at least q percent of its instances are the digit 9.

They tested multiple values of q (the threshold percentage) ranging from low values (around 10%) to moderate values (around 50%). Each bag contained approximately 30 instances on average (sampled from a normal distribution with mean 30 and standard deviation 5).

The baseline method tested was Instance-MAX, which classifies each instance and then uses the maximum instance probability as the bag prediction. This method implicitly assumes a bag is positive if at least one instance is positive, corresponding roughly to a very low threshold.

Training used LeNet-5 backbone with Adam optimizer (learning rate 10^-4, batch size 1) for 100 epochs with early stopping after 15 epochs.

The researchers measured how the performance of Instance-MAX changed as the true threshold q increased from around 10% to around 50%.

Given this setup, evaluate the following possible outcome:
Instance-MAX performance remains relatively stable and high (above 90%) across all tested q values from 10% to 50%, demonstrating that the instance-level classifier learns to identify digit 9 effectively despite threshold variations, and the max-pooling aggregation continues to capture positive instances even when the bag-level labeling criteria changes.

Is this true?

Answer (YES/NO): NO